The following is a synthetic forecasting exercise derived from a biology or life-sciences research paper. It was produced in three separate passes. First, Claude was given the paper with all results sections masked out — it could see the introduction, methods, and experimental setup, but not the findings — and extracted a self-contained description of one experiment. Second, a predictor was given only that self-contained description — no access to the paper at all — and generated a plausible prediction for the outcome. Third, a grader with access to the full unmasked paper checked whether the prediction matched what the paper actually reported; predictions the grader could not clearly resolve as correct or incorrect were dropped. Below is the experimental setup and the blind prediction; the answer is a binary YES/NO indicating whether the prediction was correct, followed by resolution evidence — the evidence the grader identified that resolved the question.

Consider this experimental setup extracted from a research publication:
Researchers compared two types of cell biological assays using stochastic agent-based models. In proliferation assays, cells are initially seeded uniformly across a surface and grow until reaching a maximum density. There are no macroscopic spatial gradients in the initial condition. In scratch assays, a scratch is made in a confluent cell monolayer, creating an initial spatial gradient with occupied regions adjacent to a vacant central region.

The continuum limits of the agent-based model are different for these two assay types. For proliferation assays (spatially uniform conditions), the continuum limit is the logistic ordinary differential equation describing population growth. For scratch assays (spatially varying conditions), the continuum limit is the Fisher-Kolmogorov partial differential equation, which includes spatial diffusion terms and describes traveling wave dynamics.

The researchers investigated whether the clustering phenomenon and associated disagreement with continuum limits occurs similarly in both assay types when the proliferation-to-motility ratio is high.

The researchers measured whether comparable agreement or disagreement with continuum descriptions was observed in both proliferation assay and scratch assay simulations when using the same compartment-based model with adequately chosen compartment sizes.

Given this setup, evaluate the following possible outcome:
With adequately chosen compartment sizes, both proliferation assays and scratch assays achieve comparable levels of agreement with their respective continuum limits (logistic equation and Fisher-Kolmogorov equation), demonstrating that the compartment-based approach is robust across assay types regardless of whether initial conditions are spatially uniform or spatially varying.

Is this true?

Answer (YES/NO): YES